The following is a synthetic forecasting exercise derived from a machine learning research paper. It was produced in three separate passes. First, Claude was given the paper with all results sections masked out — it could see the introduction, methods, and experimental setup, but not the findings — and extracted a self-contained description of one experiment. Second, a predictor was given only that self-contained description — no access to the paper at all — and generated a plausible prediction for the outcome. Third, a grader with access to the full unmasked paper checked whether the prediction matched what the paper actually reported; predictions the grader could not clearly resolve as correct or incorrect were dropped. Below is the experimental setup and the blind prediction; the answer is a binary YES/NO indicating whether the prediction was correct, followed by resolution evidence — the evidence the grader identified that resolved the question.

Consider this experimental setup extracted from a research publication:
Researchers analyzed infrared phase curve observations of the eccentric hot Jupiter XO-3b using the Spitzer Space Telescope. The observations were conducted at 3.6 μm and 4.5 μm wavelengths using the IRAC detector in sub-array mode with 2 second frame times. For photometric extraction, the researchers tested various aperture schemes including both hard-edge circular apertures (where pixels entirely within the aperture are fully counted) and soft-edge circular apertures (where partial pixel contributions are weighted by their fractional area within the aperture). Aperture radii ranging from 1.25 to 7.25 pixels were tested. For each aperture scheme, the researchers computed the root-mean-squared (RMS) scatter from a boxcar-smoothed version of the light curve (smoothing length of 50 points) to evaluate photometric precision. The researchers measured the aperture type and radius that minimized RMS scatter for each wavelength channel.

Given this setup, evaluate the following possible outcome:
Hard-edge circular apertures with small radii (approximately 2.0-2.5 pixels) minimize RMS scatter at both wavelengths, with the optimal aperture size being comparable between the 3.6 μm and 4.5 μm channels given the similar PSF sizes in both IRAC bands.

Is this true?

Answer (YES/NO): NO